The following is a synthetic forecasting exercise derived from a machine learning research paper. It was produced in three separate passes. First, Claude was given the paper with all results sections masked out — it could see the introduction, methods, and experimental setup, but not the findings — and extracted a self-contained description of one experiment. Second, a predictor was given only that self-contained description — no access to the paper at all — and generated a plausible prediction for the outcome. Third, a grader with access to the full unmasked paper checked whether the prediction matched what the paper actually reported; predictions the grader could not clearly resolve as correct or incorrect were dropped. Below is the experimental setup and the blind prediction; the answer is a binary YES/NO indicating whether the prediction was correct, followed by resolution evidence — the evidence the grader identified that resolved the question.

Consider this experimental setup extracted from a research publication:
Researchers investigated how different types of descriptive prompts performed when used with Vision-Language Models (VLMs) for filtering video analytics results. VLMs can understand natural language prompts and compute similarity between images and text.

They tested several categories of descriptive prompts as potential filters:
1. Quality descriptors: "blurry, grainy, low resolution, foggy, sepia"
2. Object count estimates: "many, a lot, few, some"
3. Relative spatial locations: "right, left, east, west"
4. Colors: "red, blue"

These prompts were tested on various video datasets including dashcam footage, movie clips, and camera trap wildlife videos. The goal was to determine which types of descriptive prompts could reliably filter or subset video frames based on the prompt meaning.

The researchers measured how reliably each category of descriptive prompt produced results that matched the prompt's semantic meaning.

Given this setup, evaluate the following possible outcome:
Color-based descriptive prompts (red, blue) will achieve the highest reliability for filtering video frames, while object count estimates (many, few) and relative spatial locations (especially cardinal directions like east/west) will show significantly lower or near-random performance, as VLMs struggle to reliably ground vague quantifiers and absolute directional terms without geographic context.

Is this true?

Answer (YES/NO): NO